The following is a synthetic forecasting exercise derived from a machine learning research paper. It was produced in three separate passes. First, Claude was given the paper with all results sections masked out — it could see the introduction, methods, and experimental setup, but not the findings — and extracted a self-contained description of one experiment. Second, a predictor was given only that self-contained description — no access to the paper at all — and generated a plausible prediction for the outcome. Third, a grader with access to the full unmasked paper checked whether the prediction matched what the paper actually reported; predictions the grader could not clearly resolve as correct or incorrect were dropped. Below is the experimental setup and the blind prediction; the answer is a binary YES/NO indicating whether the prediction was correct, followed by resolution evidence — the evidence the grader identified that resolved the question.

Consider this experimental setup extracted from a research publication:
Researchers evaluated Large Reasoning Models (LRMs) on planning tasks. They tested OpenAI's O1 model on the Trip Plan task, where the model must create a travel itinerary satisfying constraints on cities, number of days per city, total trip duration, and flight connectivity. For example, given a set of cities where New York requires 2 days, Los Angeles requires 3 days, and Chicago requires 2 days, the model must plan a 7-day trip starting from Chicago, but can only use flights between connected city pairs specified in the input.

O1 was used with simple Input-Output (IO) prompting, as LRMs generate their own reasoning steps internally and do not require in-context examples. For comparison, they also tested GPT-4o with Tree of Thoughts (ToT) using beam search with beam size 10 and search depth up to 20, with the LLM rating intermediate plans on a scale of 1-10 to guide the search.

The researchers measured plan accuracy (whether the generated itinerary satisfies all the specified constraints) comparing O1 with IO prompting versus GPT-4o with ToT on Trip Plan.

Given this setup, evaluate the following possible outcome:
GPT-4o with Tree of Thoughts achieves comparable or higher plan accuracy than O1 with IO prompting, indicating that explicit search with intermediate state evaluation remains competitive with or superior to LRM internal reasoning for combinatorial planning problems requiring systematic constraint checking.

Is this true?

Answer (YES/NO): NO